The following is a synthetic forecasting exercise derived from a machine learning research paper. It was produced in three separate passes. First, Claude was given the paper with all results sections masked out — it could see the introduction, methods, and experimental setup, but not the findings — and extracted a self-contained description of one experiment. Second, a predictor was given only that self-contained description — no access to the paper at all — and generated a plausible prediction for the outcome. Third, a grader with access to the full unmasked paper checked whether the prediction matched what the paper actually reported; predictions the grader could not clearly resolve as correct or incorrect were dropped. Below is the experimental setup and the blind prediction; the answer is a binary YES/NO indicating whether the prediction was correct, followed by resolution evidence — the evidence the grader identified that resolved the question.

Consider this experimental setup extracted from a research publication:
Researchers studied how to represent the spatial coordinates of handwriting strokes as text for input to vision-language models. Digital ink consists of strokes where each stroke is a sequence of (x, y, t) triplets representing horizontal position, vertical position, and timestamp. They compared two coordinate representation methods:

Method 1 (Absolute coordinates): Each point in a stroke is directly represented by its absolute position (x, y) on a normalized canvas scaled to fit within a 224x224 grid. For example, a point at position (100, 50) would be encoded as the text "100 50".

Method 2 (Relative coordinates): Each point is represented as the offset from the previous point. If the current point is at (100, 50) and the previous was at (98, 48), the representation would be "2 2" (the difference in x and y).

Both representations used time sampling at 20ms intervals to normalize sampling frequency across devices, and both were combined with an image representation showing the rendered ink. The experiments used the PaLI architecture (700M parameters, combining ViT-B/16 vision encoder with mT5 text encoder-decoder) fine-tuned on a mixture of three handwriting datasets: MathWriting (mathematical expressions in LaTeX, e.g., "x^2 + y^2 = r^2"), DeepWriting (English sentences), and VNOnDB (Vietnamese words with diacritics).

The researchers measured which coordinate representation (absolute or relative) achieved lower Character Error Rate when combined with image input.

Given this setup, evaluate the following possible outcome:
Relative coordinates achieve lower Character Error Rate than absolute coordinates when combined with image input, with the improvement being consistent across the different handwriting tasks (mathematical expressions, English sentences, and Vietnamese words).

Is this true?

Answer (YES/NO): NO